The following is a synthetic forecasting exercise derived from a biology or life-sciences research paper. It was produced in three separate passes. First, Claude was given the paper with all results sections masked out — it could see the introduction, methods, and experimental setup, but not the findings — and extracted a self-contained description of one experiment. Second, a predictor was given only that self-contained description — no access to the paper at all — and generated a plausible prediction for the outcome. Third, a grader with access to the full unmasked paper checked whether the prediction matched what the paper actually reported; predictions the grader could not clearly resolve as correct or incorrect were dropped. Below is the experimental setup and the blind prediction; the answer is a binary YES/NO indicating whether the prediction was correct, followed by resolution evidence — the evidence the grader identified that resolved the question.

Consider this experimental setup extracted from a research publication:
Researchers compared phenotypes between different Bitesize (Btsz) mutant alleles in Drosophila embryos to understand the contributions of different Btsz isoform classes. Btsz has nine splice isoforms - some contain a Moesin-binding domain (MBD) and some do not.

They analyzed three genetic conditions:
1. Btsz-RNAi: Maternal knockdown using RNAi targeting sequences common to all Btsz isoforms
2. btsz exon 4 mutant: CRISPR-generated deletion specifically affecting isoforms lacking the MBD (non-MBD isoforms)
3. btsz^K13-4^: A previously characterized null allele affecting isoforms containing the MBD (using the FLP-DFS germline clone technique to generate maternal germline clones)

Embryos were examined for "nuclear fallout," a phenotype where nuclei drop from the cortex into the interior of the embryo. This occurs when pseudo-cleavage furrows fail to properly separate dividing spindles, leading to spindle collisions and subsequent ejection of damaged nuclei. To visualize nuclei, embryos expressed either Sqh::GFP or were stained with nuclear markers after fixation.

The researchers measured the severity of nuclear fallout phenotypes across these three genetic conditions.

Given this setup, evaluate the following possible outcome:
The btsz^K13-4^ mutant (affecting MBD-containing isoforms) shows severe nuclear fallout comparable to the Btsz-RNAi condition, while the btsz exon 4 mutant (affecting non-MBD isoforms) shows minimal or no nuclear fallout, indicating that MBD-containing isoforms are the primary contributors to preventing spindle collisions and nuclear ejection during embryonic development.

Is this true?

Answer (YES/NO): NO